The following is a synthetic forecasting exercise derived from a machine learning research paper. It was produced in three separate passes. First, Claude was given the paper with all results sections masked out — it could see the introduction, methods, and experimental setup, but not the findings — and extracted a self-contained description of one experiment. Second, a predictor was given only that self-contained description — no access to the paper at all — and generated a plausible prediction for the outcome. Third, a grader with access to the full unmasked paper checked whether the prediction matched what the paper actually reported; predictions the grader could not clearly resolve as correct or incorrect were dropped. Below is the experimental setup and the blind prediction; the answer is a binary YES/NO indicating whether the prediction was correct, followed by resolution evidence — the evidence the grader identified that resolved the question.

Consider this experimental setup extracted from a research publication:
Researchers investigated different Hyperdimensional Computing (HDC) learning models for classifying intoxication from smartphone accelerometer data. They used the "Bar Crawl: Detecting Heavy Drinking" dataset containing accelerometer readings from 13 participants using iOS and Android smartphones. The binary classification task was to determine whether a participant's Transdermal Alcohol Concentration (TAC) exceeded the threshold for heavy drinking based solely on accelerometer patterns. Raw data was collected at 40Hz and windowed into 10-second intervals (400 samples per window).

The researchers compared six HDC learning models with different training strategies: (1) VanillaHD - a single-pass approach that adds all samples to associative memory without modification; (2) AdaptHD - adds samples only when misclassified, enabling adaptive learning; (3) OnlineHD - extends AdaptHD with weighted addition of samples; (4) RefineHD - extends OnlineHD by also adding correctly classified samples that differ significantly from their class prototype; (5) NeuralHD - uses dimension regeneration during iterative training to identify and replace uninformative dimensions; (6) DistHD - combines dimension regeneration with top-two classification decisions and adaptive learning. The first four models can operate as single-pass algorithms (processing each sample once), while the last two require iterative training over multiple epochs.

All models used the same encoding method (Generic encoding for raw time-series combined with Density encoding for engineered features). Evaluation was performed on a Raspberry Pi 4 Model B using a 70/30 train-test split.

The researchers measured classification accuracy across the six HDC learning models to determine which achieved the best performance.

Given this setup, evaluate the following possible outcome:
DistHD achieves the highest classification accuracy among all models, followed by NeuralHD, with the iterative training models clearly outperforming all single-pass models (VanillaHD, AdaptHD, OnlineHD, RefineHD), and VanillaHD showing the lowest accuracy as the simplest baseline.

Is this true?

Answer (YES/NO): NO